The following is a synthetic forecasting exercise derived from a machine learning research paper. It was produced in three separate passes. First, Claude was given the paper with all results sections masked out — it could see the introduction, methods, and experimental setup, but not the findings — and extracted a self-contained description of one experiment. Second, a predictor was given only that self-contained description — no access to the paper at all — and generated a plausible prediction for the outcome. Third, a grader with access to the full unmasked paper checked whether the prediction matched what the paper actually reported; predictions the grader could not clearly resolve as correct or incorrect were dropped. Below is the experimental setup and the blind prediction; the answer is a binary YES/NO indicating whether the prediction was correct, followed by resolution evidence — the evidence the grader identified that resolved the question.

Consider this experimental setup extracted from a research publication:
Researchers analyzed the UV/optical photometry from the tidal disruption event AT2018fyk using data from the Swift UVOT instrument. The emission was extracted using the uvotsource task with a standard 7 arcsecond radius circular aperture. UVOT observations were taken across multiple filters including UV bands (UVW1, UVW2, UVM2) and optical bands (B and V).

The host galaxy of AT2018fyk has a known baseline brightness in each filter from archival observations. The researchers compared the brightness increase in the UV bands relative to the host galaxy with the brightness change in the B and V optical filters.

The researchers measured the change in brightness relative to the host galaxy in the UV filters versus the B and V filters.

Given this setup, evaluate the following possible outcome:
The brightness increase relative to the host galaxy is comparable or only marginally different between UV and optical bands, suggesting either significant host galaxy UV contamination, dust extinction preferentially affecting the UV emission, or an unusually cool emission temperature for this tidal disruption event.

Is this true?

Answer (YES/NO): NO